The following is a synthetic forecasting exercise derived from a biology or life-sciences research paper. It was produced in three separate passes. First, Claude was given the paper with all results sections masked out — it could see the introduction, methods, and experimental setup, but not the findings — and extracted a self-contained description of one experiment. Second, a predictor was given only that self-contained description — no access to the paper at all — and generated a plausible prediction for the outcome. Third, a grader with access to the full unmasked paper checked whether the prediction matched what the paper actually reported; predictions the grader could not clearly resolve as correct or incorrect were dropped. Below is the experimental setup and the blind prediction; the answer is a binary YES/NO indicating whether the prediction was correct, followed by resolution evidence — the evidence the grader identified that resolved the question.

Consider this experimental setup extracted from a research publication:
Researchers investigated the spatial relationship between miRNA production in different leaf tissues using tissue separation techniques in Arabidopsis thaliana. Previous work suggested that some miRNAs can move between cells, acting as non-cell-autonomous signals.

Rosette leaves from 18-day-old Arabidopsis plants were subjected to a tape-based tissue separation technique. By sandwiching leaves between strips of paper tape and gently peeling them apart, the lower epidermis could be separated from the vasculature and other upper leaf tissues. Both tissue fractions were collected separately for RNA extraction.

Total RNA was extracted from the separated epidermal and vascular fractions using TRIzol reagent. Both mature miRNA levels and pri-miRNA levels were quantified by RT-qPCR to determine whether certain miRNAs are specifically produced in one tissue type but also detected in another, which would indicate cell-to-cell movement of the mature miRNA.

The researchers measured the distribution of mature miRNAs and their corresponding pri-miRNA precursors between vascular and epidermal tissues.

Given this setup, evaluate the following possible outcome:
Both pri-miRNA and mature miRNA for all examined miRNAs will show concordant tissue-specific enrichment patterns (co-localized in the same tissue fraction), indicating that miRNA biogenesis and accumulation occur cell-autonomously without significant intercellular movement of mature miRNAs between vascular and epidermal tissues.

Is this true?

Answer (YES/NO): NO